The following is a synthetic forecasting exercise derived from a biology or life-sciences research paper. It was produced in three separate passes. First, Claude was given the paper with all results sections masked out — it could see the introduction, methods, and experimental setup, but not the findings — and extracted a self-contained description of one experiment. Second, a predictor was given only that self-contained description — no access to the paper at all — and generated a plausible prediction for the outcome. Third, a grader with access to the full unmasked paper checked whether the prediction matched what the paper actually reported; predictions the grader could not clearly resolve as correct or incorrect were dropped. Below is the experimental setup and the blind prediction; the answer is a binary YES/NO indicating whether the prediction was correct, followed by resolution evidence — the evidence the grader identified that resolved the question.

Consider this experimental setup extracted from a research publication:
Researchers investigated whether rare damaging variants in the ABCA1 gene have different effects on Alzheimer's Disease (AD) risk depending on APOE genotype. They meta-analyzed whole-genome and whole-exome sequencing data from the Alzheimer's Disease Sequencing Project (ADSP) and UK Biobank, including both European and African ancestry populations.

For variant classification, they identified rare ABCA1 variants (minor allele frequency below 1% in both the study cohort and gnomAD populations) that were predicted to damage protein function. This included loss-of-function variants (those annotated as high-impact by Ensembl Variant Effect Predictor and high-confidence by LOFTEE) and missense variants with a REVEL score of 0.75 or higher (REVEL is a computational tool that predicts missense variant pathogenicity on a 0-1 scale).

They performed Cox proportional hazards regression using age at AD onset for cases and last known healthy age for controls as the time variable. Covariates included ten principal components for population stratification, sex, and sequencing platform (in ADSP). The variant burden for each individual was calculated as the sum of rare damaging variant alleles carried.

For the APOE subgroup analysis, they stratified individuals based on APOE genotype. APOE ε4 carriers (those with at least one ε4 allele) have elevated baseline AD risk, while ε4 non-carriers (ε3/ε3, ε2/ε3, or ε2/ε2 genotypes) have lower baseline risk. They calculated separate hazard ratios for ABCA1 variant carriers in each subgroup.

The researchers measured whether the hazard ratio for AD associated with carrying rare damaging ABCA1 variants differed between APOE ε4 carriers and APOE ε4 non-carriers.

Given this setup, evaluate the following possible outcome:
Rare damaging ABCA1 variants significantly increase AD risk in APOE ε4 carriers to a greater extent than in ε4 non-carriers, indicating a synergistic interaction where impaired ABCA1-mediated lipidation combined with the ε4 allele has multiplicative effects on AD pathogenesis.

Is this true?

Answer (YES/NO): NO